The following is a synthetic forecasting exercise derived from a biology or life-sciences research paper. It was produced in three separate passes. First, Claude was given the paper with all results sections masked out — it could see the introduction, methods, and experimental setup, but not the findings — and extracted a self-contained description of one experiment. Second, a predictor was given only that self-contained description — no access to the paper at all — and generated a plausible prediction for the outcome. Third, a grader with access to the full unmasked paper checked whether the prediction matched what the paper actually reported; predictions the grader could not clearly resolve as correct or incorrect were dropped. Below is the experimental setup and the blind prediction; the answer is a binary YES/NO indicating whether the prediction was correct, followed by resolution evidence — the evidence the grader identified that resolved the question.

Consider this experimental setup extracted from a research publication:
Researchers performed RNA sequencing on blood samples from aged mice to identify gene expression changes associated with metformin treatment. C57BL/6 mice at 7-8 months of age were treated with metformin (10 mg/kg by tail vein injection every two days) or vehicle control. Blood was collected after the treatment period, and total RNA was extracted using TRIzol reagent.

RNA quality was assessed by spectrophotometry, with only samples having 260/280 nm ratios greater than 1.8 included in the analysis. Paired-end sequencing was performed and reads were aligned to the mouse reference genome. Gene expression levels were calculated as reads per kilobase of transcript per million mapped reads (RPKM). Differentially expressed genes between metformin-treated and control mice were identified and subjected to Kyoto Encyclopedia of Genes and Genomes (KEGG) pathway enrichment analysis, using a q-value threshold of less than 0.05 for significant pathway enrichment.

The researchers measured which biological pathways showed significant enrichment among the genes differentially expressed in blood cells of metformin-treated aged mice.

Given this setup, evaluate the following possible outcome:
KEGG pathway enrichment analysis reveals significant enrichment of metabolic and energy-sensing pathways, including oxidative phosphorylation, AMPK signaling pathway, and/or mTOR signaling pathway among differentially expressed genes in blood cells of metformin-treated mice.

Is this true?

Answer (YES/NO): YES